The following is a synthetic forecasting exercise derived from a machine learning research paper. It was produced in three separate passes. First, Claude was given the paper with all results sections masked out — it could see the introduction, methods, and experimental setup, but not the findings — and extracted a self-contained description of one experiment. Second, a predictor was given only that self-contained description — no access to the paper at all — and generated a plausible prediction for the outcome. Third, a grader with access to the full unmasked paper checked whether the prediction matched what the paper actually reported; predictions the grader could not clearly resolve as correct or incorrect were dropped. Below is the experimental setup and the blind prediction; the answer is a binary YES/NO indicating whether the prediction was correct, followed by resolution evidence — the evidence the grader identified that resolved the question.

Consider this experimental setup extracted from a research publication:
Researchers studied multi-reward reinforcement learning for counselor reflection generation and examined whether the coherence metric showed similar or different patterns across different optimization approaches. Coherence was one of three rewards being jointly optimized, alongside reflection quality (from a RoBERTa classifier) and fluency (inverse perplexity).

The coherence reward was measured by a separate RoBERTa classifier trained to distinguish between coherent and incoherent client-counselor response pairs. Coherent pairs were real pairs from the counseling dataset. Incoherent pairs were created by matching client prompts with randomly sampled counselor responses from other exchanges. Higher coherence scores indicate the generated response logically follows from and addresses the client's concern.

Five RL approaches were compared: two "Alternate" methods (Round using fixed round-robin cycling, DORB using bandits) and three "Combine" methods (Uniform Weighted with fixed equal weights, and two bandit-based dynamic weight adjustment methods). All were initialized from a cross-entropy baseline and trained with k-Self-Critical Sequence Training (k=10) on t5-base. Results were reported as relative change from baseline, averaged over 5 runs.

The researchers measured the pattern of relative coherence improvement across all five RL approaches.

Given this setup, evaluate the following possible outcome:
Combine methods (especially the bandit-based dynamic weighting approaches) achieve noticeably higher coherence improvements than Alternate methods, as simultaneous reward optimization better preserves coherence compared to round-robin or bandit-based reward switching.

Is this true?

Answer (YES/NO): NO